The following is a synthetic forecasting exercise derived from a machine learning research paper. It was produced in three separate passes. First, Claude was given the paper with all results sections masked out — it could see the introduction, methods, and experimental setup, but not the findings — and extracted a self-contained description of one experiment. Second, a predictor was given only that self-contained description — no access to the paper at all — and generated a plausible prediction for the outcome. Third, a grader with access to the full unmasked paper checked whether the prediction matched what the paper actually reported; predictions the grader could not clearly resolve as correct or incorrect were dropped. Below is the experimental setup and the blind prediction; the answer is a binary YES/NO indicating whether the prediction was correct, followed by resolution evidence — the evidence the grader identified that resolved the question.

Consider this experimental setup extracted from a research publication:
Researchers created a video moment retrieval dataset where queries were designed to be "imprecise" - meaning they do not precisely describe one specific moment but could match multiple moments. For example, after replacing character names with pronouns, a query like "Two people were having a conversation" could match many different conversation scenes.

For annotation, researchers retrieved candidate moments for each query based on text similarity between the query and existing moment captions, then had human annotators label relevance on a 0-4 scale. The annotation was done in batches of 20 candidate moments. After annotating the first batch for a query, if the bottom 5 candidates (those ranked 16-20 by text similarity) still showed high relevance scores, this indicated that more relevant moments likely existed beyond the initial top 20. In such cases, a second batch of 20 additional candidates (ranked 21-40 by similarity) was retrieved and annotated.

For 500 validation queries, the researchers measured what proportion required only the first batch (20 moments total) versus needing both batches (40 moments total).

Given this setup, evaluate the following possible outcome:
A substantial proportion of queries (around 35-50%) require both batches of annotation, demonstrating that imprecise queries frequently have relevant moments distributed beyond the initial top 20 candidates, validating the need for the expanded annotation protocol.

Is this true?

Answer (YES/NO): YES